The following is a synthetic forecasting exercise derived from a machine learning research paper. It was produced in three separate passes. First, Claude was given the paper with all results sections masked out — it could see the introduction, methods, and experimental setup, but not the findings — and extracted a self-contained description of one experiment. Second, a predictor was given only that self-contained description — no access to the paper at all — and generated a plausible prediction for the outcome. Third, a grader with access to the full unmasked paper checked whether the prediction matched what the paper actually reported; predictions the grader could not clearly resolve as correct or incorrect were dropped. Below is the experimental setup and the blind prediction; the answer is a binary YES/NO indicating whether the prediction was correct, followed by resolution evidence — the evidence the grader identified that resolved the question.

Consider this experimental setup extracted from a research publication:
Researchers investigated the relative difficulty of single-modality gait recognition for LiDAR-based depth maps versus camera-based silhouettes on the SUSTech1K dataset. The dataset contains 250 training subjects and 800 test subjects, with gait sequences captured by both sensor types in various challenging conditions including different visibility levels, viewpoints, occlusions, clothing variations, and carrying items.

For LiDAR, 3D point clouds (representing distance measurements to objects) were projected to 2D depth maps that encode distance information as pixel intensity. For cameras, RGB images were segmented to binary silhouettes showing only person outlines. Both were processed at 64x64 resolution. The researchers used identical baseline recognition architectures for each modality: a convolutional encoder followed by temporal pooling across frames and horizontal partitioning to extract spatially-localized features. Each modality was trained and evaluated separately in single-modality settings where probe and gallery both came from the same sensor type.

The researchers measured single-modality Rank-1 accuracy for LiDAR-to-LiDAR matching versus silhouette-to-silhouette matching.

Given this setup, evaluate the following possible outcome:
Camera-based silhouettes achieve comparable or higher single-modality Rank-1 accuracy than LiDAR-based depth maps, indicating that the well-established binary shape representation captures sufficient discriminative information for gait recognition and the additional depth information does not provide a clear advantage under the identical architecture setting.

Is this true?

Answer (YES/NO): NO